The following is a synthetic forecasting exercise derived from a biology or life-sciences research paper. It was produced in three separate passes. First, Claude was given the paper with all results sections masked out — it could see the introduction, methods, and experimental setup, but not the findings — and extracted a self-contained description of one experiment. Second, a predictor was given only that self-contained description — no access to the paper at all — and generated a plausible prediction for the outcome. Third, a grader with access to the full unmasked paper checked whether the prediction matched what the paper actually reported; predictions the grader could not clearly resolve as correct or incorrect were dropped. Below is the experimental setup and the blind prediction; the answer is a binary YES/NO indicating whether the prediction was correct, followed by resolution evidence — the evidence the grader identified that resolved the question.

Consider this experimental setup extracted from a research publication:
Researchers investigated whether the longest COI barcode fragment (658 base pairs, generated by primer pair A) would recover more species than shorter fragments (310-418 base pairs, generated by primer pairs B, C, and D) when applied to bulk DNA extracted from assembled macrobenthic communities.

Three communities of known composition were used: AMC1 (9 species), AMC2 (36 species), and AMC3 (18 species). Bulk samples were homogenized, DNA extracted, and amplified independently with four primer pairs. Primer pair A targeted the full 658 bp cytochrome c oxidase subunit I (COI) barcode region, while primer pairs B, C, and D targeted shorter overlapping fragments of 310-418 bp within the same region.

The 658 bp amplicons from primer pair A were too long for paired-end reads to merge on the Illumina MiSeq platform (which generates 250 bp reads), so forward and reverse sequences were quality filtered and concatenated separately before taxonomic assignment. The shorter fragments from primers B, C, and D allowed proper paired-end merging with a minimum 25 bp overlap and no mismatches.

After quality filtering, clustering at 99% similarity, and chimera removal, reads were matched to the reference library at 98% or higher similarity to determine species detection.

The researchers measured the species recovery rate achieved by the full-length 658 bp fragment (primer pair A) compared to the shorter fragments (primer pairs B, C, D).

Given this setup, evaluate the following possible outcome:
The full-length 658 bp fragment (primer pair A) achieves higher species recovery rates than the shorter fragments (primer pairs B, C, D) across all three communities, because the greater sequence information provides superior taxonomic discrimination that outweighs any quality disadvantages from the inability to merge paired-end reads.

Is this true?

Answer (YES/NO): NO